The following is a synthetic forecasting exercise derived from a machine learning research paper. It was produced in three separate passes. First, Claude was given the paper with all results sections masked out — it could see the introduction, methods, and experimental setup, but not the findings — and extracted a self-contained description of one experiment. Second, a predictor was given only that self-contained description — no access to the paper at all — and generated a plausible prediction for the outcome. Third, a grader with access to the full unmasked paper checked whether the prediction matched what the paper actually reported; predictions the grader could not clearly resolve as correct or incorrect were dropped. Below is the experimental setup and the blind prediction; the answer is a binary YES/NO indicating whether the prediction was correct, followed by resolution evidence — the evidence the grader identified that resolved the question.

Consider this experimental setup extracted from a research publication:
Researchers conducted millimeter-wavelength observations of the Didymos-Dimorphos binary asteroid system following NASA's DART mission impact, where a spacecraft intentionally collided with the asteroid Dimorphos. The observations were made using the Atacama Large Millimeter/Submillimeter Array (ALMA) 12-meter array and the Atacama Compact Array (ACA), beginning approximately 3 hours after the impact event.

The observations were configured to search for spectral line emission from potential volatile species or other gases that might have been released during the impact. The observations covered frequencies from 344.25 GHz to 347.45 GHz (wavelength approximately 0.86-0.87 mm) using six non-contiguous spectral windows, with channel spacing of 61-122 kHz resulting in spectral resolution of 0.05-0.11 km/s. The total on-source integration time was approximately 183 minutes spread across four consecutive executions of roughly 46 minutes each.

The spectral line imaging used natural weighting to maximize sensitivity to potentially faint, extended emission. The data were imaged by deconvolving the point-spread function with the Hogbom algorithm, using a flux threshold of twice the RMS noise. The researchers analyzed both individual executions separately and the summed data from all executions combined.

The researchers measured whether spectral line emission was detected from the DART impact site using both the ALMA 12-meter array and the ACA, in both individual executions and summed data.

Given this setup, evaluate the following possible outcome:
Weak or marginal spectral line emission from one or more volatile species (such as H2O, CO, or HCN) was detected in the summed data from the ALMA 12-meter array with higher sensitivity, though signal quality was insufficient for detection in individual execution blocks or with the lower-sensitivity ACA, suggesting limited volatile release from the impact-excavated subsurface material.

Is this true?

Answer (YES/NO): NO